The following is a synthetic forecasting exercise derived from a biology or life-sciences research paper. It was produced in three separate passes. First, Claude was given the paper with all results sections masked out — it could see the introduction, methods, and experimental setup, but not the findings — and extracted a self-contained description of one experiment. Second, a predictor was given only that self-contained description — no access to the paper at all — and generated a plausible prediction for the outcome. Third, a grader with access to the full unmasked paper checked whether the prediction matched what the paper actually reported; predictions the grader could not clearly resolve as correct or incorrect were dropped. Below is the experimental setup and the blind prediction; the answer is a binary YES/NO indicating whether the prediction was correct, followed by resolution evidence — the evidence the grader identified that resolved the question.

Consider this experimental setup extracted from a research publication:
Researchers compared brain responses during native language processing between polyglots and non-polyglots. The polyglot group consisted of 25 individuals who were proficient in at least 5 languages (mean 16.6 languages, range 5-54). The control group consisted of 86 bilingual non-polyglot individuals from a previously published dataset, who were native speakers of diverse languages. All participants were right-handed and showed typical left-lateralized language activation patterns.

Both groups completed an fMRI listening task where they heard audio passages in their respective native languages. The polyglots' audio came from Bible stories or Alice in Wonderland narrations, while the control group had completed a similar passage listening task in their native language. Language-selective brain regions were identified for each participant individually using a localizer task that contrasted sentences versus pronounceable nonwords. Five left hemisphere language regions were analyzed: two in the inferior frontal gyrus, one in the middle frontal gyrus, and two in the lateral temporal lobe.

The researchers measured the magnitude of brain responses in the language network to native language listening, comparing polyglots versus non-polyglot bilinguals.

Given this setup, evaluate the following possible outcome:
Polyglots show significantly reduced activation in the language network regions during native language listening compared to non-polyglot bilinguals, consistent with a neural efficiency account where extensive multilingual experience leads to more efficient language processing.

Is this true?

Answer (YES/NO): YES